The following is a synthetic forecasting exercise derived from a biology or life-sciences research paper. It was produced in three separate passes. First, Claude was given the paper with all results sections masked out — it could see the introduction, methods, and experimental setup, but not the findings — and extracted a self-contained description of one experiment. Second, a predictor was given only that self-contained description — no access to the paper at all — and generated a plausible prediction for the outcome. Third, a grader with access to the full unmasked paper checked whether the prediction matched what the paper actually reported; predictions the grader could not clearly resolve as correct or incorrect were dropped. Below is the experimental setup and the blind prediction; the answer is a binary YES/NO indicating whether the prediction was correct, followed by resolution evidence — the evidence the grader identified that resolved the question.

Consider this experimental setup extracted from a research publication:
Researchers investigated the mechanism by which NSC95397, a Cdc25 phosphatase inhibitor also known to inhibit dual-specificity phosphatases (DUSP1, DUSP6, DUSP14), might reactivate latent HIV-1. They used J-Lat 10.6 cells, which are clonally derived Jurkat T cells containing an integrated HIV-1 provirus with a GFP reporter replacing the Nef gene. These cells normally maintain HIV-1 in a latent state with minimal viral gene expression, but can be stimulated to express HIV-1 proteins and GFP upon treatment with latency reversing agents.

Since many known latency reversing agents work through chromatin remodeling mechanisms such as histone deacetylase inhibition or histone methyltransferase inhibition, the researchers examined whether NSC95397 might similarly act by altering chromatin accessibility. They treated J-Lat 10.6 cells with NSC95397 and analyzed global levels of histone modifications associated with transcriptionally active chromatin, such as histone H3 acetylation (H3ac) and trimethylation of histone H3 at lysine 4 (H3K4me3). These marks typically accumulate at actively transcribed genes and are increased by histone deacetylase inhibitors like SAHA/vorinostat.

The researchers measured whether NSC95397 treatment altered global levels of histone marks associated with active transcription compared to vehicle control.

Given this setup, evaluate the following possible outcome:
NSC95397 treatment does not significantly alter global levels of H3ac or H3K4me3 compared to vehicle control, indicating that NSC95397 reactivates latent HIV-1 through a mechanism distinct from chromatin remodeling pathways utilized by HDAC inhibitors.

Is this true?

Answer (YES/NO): YES